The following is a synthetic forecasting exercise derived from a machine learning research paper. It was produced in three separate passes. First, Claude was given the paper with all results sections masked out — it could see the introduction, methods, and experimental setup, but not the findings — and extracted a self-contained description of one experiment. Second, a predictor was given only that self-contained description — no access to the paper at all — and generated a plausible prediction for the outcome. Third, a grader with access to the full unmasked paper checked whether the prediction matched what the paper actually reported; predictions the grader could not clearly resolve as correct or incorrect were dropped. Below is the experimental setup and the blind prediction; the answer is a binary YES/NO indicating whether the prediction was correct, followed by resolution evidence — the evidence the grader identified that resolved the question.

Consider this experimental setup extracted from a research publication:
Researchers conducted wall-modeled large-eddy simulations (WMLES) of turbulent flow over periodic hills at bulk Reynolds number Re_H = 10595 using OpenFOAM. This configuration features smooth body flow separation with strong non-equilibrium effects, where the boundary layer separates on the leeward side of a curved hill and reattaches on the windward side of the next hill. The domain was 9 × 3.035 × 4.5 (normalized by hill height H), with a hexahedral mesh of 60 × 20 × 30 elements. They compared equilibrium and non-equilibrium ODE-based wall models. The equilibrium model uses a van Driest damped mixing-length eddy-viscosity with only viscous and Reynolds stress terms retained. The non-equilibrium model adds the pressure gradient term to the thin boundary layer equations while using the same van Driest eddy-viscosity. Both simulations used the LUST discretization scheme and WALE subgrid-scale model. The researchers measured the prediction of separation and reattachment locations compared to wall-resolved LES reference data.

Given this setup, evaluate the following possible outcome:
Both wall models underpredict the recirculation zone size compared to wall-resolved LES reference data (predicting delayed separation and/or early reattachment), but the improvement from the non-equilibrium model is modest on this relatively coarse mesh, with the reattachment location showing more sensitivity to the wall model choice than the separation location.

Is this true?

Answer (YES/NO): NO